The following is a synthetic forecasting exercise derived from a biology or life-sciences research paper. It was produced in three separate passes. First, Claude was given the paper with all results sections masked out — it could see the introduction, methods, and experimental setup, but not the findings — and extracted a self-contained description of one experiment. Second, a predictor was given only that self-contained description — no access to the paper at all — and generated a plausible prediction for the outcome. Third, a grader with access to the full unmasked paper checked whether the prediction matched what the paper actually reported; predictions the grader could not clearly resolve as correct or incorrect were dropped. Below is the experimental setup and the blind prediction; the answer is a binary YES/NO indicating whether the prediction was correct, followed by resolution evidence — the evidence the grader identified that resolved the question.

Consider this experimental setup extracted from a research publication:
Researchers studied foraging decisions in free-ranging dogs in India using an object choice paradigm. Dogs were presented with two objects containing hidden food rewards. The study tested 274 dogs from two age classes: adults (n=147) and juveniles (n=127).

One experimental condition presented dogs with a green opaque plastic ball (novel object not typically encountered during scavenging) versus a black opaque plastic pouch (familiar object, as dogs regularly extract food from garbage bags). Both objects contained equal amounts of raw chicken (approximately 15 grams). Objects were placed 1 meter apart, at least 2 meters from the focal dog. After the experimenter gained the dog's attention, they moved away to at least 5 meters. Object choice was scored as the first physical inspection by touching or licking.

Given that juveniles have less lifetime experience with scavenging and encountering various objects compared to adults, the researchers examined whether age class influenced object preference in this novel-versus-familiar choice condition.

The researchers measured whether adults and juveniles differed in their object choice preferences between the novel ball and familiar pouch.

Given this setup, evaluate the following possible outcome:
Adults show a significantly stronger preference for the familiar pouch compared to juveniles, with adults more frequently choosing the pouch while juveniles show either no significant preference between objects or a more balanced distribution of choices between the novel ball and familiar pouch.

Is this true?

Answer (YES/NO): NO